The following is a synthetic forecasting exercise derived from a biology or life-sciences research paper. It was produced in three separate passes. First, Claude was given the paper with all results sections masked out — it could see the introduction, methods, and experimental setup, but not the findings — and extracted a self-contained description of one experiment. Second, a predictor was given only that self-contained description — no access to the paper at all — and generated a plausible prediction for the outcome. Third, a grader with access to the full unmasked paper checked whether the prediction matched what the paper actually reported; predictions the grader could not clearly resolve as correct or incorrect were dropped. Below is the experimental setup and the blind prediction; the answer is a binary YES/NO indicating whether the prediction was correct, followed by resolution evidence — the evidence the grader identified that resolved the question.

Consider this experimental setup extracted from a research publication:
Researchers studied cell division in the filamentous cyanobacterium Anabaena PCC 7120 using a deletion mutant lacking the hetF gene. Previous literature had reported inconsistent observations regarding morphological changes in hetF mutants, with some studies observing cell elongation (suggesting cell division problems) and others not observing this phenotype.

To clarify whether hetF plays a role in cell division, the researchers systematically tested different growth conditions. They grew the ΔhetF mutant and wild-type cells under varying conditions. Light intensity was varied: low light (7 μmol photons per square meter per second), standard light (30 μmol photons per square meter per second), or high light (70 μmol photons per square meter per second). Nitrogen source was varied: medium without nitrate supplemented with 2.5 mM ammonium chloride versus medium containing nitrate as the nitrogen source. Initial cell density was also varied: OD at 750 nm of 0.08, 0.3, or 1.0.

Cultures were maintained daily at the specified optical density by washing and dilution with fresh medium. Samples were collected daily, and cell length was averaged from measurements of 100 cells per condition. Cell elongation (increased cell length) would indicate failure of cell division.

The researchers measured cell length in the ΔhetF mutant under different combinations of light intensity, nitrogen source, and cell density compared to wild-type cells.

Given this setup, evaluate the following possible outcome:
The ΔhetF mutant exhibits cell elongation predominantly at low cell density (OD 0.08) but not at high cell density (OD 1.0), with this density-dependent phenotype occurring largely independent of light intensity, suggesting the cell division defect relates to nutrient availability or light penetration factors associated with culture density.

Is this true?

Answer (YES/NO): NO